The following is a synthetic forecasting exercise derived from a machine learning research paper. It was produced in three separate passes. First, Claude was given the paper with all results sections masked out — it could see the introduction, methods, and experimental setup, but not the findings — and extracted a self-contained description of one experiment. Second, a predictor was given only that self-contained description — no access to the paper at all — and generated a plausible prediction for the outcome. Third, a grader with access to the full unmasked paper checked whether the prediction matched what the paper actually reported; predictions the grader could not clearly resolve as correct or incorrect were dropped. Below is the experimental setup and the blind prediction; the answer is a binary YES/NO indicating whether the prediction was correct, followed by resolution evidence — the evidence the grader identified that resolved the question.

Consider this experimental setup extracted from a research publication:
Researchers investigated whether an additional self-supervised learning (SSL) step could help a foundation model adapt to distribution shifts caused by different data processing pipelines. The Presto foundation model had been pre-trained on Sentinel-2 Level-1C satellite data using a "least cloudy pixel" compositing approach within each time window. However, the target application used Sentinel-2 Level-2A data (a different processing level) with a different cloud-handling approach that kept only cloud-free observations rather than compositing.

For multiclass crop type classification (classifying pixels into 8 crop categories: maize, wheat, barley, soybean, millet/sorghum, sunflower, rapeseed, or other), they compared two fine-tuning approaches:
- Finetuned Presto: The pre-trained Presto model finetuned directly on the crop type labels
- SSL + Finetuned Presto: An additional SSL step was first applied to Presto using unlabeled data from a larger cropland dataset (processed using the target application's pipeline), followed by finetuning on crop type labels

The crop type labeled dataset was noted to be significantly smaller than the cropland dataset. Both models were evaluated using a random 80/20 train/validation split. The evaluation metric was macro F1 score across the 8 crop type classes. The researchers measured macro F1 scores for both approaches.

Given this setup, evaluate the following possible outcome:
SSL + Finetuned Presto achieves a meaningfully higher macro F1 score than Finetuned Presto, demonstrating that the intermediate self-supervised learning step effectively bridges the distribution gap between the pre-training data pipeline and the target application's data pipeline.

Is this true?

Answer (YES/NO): NO